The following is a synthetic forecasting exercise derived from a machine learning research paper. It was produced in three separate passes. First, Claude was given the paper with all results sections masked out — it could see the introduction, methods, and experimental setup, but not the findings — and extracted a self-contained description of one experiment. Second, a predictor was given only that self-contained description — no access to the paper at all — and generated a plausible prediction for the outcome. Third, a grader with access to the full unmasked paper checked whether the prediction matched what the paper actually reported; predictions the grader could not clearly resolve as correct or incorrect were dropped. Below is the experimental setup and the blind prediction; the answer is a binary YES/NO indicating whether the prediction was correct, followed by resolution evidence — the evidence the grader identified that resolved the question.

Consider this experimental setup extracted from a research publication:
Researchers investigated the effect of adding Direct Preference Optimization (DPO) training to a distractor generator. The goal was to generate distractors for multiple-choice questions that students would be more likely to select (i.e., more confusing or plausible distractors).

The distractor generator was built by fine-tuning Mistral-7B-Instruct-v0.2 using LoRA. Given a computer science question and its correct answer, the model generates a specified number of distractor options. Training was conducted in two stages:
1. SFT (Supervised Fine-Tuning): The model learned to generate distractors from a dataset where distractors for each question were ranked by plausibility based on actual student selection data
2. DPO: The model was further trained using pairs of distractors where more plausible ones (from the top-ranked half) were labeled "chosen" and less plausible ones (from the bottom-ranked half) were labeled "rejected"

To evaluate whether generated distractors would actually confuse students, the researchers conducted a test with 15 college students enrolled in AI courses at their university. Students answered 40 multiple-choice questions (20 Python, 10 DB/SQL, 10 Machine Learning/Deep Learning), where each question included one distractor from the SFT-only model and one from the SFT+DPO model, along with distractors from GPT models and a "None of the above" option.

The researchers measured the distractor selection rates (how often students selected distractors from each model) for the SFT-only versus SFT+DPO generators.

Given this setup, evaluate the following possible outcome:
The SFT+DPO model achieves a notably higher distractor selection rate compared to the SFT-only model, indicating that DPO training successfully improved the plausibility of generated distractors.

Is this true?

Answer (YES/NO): YES